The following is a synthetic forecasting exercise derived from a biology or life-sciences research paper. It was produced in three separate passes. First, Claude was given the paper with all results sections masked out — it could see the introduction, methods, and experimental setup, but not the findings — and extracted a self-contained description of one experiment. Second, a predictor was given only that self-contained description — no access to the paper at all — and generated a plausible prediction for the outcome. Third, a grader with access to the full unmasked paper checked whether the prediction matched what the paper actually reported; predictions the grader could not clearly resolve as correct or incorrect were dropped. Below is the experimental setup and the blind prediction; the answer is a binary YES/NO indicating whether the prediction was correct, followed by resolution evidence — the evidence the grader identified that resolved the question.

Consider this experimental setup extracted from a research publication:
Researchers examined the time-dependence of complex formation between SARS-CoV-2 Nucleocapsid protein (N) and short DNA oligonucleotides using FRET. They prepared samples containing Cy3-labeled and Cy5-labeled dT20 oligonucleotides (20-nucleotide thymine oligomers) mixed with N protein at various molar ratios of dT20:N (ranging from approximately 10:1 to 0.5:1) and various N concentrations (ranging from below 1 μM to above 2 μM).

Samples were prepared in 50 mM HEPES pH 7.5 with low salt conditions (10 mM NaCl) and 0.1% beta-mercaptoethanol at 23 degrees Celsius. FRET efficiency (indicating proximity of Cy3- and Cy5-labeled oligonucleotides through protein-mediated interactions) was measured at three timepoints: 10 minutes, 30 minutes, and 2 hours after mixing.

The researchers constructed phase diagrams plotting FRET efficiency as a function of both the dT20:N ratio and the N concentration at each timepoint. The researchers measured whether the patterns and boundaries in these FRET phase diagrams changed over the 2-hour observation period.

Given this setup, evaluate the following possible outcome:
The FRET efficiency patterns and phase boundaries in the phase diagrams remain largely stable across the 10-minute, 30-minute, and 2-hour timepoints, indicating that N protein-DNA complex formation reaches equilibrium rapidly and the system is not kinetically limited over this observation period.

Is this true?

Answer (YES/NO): NO